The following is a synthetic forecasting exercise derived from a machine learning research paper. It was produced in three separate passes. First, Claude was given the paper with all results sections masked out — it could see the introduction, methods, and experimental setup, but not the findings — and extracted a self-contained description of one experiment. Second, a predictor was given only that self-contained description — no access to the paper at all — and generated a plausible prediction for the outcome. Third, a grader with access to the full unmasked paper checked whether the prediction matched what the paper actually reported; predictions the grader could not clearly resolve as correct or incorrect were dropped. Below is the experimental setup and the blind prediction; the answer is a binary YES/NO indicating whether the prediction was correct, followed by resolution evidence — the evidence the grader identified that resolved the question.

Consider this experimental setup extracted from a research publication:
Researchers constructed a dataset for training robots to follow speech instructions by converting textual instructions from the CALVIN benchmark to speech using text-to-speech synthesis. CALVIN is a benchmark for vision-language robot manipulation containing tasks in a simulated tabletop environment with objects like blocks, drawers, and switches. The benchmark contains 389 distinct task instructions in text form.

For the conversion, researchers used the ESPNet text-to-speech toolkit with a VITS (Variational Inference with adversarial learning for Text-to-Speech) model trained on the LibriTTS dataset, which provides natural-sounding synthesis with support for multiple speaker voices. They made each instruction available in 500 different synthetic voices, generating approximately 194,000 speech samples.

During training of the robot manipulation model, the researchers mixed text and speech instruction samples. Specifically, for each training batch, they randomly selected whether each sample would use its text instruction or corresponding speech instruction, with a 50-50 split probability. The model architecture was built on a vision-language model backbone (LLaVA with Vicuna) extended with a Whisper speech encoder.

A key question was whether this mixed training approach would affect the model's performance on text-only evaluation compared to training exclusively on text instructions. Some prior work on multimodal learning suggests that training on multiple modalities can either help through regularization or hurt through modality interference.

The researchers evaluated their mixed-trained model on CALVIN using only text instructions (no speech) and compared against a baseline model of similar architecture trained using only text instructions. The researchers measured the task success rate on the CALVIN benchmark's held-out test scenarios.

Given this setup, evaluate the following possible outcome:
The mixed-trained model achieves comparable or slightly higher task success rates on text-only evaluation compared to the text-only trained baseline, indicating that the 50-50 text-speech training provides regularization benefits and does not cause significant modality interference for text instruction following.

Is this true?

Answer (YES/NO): YES